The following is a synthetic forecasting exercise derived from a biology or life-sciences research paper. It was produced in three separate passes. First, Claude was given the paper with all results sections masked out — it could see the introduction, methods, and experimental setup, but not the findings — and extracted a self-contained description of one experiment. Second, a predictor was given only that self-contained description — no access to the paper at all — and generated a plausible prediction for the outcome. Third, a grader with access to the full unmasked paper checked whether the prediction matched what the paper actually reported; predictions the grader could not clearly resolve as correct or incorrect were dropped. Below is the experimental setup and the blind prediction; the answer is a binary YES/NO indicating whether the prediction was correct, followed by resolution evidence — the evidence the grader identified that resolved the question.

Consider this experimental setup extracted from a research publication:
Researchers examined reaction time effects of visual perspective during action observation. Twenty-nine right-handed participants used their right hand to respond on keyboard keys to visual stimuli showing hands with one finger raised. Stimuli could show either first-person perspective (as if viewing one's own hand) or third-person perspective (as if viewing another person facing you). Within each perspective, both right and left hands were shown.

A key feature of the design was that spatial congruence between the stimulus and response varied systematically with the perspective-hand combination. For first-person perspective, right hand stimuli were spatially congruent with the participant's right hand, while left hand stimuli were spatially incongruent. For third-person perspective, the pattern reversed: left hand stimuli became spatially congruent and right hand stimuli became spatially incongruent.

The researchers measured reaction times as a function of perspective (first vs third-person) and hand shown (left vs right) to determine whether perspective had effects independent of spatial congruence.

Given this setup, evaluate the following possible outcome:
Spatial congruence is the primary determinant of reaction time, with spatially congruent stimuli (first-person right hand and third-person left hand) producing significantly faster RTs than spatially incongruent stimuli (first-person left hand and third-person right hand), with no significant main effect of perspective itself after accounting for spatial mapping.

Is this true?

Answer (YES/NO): NO